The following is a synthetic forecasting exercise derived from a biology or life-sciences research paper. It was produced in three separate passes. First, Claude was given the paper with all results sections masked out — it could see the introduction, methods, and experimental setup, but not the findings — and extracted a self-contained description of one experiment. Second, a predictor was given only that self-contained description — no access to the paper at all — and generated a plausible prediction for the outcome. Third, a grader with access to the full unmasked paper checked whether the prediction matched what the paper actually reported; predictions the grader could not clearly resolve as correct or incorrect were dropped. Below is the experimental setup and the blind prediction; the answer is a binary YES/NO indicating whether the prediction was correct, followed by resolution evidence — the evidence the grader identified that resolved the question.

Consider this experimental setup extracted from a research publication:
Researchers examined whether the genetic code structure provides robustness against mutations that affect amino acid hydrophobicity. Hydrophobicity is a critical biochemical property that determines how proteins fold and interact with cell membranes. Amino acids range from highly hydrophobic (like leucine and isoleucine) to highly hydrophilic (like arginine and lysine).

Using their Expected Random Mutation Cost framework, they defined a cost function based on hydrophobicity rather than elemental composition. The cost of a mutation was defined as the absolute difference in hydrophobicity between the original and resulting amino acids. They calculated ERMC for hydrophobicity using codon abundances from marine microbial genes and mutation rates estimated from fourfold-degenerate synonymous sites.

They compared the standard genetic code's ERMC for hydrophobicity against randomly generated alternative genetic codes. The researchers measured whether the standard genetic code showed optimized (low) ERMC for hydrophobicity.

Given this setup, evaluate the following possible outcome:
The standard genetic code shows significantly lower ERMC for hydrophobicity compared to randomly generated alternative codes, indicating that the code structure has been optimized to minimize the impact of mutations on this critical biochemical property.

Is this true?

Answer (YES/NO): YES